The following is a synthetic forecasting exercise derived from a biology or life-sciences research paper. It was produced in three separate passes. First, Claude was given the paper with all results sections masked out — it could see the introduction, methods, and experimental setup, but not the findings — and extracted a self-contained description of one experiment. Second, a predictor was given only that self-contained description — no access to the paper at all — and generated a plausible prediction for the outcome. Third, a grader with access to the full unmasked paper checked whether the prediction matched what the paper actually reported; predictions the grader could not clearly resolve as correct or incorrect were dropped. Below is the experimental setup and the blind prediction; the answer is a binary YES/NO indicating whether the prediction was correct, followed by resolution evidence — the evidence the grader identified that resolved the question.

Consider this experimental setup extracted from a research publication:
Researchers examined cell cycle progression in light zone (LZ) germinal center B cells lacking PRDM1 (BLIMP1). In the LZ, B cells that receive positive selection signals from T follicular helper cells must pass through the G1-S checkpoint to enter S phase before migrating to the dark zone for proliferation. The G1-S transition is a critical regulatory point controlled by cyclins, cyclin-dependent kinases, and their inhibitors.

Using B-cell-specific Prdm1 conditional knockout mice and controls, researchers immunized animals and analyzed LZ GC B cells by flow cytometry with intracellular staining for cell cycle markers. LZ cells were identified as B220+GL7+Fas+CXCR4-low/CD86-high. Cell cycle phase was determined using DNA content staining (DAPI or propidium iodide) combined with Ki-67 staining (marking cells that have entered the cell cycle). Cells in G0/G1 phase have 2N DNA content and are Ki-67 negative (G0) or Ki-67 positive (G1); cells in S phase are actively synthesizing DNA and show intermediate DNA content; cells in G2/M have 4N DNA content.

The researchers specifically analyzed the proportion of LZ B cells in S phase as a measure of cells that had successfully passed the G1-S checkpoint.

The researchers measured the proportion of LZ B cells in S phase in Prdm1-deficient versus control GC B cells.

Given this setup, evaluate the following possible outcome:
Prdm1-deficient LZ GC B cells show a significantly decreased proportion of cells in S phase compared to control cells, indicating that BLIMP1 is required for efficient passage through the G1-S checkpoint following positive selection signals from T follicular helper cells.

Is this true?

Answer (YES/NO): NO